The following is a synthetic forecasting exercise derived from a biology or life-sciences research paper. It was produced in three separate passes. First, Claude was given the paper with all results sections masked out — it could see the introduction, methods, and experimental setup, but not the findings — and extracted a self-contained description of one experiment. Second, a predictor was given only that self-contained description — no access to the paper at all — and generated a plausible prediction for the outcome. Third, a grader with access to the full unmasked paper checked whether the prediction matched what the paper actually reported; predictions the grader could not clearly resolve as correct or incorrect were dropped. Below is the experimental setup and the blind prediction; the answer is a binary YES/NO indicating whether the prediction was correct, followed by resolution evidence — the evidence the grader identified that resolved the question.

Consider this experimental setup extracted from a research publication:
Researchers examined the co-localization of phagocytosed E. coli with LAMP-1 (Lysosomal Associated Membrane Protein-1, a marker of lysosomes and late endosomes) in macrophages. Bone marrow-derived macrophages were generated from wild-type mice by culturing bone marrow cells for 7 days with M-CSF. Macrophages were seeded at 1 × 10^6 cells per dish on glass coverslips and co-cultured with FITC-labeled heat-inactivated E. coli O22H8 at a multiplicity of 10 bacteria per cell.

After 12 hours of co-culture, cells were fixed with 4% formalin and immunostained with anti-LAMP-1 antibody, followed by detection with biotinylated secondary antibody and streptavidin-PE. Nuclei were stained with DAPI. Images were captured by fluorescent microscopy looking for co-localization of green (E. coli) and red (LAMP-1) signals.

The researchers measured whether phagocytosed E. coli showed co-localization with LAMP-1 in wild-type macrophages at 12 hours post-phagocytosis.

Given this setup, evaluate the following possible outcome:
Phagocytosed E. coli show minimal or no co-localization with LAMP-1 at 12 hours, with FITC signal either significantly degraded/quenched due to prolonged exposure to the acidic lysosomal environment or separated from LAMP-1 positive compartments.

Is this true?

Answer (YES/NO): NO